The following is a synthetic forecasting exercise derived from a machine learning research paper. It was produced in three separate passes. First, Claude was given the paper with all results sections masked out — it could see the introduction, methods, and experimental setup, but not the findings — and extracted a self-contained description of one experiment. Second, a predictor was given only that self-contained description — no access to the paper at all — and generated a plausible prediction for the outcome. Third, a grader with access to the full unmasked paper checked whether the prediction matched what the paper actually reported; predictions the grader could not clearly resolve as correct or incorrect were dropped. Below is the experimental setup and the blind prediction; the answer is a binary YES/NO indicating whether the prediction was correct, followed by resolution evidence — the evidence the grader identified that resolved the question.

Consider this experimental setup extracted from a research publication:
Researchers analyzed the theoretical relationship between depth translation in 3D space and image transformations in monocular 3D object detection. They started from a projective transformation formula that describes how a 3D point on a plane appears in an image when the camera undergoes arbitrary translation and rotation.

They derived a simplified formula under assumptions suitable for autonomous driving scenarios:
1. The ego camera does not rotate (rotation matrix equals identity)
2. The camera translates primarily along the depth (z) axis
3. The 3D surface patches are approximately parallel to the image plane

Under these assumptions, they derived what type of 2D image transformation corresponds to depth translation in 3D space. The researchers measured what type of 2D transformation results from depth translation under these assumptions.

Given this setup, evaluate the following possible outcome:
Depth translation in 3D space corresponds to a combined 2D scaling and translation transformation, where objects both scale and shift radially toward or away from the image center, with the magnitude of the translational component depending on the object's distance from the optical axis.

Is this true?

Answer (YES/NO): NO